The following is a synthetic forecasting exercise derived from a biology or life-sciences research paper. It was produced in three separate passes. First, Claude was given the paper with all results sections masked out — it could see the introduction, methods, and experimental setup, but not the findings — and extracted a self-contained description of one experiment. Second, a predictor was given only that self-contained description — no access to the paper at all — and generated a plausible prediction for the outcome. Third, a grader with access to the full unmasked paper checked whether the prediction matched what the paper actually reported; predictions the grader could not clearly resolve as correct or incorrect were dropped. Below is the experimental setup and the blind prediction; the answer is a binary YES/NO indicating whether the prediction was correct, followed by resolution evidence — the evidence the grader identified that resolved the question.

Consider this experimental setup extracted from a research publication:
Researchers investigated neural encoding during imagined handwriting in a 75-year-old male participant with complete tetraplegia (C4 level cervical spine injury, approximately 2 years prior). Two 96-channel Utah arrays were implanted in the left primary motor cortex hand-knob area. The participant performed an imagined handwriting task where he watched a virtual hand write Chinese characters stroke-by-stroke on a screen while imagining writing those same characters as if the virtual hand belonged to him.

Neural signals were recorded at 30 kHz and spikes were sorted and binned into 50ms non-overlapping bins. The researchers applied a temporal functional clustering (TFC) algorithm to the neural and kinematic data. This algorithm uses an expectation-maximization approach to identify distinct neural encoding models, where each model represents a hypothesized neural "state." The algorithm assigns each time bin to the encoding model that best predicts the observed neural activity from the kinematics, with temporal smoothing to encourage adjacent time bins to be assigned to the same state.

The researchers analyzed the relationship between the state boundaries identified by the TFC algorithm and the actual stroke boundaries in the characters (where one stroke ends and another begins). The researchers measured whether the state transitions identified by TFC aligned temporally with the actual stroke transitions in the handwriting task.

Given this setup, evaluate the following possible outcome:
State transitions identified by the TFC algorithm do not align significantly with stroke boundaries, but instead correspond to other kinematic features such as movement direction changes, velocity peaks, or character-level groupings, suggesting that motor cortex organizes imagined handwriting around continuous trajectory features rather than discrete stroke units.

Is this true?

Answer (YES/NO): NO